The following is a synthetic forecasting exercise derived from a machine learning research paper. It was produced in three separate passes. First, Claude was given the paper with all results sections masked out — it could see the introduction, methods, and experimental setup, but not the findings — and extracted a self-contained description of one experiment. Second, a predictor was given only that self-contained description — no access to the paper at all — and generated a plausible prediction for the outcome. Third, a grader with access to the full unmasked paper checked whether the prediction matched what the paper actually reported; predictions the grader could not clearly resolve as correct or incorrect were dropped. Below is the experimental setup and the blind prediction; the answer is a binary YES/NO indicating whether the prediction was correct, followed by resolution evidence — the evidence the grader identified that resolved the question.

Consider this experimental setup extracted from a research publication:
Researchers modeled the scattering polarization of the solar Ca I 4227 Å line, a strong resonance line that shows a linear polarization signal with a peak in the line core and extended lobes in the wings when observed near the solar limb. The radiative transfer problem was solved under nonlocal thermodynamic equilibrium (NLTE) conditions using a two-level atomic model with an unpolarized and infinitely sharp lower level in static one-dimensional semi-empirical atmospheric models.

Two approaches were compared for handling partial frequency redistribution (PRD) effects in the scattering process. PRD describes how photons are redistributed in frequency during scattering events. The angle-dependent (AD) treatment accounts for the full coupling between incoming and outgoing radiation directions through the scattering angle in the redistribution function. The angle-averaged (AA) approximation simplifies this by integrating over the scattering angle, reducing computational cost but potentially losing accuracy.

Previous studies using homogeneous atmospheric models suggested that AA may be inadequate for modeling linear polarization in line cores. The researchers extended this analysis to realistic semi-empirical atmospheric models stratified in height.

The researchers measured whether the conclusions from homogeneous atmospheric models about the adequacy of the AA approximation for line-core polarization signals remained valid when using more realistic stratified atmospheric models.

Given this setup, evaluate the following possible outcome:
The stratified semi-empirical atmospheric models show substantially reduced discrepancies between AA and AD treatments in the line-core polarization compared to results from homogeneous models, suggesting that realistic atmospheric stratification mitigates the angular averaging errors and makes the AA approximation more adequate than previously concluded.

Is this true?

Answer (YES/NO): NO